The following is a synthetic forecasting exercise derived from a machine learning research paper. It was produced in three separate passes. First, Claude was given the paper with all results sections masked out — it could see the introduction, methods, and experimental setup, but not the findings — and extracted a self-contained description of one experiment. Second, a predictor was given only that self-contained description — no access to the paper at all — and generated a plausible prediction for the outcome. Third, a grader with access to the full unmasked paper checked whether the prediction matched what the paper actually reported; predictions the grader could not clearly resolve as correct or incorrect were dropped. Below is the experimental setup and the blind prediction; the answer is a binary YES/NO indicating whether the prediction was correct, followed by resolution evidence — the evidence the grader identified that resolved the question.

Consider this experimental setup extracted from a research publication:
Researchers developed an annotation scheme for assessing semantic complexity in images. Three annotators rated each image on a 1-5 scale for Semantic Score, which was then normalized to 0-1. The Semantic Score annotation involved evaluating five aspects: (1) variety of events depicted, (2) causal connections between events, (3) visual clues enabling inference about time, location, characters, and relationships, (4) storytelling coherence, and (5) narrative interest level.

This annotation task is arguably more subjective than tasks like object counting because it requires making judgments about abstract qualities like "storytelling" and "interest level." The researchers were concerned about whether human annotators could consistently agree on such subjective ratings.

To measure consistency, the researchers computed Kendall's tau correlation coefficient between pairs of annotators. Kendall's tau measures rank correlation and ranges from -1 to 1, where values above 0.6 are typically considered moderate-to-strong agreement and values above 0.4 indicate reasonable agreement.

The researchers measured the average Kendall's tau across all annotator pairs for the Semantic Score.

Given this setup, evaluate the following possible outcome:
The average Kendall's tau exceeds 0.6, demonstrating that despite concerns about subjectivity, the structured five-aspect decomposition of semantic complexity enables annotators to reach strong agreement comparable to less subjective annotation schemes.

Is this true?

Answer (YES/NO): YES